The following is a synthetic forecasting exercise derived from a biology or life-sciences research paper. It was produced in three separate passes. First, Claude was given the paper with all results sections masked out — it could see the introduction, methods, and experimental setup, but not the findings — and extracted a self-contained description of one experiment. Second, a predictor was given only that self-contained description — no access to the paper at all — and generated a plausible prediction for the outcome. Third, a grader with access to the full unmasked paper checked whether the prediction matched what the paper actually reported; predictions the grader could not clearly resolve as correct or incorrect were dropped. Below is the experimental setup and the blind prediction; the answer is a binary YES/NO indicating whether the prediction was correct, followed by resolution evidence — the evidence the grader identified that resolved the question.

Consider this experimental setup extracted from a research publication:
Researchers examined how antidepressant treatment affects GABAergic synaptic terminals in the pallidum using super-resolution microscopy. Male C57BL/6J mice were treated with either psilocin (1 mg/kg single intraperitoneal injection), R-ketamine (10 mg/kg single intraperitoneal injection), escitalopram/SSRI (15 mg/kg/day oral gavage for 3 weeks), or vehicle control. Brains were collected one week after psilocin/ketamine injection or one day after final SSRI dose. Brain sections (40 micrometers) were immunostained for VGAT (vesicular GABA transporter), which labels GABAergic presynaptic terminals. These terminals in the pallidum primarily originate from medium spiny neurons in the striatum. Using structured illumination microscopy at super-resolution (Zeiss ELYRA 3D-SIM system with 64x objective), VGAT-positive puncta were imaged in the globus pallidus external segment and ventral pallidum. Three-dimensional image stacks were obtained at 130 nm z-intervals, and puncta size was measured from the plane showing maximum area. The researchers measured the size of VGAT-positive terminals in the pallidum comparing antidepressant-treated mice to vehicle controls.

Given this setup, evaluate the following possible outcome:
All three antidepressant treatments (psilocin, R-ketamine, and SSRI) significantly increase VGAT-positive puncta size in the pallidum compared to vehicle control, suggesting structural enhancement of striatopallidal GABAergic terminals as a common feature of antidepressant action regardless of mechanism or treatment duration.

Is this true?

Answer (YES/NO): YES